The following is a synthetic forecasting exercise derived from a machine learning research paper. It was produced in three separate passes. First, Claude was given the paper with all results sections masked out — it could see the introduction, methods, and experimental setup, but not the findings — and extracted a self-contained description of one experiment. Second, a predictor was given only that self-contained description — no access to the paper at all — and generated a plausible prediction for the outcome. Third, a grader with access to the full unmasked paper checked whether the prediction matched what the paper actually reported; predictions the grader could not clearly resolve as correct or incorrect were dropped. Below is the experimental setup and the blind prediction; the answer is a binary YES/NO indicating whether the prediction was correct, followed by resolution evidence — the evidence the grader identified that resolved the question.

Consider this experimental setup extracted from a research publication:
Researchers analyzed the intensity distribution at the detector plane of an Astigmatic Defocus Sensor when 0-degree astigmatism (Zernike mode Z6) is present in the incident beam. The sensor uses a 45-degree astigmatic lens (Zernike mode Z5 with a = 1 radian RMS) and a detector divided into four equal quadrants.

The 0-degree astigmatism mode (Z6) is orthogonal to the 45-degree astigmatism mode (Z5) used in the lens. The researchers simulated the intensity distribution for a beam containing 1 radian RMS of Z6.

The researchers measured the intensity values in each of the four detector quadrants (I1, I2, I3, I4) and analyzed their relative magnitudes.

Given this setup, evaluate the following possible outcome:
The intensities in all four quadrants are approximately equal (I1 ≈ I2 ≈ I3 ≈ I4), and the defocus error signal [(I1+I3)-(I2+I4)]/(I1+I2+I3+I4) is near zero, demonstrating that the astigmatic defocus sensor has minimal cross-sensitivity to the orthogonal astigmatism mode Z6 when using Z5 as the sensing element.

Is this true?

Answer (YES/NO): YES